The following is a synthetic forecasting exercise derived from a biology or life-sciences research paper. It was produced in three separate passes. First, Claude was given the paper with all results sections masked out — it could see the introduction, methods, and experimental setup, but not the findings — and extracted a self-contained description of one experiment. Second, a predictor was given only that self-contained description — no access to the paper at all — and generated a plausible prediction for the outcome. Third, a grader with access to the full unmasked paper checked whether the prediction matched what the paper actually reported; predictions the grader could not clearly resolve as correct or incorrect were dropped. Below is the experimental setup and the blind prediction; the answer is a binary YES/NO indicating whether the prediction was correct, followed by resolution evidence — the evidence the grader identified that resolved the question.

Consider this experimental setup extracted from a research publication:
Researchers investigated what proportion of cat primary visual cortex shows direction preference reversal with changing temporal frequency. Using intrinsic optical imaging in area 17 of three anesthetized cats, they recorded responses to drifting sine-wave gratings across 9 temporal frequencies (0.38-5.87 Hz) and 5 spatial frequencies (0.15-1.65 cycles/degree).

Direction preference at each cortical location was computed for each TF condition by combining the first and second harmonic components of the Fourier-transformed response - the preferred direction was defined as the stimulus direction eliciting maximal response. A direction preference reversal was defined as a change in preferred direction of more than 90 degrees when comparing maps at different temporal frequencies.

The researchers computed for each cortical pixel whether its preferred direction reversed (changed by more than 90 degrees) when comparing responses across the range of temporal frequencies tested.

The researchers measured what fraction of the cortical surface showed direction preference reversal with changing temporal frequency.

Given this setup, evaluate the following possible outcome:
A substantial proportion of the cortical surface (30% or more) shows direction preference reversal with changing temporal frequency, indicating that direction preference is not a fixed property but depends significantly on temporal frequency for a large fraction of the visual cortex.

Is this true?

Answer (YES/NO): YES